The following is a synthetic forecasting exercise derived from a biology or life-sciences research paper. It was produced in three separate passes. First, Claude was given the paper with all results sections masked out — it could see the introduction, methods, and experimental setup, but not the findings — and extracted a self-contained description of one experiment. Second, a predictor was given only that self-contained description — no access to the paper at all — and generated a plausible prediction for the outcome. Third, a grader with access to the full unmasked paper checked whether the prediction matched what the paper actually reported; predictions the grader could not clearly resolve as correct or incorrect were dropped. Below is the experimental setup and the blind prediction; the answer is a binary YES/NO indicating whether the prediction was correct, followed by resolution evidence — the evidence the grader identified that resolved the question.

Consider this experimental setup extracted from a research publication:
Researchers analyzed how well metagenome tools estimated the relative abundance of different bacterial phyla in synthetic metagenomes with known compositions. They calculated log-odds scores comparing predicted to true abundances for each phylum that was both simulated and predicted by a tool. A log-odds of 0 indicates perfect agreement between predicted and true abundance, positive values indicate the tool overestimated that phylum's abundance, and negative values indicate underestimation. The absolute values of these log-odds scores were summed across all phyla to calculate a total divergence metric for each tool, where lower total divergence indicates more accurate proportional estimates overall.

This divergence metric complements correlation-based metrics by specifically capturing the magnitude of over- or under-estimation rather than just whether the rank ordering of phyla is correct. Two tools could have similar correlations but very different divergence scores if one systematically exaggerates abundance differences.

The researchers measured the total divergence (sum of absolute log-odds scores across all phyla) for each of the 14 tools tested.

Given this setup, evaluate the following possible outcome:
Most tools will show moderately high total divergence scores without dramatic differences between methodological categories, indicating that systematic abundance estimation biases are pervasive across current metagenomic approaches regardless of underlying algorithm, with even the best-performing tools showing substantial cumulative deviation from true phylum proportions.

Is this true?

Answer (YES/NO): NO